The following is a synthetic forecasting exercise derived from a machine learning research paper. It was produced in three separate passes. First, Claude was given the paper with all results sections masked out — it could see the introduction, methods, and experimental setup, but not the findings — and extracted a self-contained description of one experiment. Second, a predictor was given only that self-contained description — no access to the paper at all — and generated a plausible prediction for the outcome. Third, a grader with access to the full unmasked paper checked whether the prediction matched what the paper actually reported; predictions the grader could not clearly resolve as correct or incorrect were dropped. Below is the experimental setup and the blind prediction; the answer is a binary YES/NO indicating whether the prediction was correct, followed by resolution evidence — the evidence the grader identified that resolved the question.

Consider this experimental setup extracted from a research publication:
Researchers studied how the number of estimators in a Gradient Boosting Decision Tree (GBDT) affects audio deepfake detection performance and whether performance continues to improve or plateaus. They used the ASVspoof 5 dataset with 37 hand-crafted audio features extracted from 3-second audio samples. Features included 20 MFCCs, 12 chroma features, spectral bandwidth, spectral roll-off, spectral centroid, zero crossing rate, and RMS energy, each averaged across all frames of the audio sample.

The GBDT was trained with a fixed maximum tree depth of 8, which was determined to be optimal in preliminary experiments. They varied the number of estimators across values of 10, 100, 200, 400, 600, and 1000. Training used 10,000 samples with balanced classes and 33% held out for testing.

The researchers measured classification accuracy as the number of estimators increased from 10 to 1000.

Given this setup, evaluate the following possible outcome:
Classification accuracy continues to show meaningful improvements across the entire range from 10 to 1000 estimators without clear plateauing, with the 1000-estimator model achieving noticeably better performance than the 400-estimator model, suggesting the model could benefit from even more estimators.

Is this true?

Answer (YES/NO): NO